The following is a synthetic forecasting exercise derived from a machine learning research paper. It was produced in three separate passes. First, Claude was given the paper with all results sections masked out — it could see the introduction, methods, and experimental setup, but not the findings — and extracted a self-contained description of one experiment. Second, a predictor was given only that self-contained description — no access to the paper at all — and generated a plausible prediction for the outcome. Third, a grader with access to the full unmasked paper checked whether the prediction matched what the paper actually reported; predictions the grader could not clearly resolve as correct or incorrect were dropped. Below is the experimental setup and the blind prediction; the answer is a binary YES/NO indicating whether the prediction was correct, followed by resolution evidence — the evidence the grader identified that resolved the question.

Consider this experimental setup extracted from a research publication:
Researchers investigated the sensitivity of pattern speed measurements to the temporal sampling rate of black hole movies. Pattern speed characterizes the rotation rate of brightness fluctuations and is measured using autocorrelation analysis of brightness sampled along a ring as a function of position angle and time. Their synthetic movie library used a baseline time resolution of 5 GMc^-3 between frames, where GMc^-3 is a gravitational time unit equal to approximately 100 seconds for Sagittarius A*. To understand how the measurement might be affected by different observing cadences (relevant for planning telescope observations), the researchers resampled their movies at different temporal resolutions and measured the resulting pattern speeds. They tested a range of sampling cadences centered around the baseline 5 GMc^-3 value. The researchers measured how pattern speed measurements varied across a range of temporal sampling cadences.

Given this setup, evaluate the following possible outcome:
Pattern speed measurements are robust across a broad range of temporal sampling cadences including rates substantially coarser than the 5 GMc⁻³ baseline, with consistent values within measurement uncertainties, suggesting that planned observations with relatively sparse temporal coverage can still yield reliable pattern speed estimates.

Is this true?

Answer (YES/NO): NO